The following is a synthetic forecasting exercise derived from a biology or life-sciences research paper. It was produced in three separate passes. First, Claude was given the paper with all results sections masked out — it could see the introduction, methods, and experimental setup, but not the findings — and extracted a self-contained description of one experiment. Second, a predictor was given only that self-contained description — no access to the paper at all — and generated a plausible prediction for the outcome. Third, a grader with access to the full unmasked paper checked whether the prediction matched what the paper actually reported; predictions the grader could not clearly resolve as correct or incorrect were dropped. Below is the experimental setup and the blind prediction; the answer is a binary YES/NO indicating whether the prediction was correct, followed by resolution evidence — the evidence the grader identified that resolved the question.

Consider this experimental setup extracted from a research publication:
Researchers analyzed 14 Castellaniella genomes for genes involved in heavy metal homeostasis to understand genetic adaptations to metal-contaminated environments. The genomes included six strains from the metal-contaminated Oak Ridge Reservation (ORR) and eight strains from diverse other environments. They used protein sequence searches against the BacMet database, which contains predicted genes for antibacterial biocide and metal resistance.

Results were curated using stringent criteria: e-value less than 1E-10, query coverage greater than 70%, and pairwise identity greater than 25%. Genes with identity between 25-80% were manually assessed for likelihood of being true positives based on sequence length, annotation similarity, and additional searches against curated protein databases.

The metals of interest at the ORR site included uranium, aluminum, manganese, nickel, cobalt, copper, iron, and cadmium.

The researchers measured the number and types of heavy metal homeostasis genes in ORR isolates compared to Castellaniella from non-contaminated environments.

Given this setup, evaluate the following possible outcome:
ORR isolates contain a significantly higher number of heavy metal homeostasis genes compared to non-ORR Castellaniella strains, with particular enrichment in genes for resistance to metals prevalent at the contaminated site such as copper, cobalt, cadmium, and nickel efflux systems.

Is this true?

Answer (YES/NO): NO